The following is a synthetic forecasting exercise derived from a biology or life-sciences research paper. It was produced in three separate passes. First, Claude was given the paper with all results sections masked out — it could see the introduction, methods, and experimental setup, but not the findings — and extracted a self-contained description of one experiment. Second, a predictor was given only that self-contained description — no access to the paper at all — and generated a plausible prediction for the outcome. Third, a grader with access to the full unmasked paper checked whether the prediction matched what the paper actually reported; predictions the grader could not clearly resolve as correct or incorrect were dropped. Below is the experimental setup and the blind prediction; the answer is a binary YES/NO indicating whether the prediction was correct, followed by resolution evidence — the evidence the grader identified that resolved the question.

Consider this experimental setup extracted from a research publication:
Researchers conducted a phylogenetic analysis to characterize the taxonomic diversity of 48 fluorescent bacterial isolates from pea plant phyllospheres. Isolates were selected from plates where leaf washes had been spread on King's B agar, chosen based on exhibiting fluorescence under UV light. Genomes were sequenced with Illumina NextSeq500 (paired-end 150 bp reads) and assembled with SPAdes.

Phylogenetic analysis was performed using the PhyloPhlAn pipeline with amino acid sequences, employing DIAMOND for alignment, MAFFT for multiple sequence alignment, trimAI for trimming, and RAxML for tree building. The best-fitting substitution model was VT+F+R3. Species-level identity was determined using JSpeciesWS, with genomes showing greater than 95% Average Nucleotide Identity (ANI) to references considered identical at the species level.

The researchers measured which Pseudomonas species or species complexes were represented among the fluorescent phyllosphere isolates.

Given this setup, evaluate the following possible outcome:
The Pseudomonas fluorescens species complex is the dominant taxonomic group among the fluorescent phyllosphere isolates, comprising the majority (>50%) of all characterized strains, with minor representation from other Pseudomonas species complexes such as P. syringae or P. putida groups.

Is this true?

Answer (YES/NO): NO